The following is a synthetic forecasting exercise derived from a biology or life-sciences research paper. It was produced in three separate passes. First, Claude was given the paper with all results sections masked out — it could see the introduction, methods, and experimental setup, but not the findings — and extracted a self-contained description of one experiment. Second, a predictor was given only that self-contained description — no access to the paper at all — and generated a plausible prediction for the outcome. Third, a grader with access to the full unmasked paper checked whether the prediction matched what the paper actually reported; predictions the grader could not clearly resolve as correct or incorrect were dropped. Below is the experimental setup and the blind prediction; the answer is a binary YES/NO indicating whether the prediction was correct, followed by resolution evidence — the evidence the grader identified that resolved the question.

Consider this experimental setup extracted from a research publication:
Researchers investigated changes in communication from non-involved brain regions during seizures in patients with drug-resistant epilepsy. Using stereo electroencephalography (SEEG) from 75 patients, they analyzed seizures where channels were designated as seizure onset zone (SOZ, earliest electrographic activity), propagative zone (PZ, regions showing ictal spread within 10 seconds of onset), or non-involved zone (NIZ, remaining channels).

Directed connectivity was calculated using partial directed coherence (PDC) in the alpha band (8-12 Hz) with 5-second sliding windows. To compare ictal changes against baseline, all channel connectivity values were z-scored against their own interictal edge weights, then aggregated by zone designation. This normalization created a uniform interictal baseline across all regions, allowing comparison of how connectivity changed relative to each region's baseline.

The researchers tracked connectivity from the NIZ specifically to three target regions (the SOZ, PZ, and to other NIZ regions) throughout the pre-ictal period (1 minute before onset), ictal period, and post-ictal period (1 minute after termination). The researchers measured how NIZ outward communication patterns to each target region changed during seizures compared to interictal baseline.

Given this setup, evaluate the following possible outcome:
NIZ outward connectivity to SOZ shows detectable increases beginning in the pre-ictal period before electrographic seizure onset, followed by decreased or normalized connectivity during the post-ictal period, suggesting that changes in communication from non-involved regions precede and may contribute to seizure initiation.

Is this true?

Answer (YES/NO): NO